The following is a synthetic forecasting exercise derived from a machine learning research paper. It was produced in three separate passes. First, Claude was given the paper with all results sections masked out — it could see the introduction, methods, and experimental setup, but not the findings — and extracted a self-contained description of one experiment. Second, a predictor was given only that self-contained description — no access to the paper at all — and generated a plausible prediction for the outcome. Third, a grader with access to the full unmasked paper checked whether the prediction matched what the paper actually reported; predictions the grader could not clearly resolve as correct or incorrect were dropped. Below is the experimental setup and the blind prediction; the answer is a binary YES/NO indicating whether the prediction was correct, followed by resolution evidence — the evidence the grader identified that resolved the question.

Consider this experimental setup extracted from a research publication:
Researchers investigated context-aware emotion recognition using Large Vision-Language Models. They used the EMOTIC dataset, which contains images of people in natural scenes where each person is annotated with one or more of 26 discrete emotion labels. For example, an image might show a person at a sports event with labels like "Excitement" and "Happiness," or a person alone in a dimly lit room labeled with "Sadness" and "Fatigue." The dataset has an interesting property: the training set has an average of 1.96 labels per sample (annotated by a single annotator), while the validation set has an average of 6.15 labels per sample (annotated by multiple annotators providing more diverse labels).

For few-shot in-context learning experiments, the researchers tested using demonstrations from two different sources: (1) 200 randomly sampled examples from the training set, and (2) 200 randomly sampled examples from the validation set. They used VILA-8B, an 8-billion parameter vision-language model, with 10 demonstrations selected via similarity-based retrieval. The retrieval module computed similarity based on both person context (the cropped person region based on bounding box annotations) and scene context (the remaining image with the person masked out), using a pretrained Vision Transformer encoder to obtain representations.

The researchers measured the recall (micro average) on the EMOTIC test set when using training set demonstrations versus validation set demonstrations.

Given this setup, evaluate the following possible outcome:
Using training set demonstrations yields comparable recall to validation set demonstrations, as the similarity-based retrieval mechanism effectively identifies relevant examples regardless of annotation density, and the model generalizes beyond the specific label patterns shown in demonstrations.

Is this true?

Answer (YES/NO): NO